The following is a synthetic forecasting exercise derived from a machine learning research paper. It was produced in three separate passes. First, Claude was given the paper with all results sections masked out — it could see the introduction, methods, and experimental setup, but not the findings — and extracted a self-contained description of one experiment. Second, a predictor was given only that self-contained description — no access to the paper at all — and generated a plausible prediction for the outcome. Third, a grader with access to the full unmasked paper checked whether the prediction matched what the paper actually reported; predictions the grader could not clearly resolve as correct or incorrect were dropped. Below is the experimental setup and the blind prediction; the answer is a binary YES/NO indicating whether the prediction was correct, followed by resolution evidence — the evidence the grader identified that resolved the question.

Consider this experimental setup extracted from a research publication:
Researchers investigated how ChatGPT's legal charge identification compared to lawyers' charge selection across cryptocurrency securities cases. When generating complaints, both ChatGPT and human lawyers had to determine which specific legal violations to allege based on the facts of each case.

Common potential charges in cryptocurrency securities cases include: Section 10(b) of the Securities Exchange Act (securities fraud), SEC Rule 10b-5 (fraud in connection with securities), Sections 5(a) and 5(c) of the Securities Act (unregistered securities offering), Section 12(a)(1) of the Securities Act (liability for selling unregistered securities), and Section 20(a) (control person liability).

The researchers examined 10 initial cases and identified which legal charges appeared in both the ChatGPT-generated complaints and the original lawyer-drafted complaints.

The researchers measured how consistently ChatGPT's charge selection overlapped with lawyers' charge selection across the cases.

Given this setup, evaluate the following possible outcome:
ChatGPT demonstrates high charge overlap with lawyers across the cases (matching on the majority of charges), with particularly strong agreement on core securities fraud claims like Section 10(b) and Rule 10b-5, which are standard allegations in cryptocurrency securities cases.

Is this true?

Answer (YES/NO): NO